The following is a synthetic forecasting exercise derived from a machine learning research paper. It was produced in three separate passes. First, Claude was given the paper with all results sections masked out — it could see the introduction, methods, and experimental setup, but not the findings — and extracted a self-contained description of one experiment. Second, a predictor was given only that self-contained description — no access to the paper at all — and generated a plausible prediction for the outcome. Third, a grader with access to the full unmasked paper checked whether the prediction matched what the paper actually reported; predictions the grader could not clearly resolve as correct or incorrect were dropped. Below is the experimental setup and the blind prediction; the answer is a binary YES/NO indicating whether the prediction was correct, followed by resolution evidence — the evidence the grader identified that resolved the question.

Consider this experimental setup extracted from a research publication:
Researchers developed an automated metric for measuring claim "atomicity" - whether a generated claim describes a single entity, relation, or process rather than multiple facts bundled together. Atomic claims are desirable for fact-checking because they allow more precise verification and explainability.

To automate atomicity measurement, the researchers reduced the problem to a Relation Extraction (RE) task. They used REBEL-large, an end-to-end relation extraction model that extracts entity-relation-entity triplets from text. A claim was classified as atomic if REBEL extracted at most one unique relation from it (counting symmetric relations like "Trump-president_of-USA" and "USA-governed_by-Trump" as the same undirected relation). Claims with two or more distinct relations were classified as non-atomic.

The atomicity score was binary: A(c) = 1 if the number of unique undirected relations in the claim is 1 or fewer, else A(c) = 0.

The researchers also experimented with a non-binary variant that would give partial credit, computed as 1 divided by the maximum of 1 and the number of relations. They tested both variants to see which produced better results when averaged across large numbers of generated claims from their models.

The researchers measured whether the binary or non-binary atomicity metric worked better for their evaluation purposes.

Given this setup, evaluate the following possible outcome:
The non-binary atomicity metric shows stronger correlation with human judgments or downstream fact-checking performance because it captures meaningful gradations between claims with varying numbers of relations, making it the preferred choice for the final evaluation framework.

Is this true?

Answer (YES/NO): NO